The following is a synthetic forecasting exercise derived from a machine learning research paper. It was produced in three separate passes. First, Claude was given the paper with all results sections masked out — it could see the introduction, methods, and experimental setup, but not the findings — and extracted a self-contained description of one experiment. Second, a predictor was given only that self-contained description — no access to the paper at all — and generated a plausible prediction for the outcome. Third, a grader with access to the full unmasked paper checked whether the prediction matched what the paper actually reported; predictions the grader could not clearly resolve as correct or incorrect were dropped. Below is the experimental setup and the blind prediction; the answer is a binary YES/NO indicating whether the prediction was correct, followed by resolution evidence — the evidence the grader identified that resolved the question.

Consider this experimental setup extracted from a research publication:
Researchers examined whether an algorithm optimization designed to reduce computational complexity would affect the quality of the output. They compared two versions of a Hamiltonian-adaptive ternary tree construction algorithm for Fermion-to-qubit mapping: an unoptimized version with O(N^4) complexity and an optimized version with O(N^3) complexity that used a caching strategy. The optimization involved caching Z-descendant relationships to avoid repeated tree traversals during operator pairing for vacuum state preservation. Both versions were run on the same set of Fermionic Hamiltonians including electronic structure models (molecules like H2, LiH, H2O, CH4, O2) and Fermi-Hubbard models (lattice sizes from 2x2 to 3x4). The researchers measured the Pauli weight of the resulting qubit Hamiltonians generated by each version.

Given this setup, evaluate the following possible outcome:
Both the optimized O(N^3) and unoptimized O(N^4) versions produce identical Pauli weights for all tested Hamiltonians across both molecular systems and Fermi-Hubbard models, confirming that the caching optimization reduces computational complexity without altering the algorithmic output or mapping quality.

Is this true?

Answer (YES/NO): YES